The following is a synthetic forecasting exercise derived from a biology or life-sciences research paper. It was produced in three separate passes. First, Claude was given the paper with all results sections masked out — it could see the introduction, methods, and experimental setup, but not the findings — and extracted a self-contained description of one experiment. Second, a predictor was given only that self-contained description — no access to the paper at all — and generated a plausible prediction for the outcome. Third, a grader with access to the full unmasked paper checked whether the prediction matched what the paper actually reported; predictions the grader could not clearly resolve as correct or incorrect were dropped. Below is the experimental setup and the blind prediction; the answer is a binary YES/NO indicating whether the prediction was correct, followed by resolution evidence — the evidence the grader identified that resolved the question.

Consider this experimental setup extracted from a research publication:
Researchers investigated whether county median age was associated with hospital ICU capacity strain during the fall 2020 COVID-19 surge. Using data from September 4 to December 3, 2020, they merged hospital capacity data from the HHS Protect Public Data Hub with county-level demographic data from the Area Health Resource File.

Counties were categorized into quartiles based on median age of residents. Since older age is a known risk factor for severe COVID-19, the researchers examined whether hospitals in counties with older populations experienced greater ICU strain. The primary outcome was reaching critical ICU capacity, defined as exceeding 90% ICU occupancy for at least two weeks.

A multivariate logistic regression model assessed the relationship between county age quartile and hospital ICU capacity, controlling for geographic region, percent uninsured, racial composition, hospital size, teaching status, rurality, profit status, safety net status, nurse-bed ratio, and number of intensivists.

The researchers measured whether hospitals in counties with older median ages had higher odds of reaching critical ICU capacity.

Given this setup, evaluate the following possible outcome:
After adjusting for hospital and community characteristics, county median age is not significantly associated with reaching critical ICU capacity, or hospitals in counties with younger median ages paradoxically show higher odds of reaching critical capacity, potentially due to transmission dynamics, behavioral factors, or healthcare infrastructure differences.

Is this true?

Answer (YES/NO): YES